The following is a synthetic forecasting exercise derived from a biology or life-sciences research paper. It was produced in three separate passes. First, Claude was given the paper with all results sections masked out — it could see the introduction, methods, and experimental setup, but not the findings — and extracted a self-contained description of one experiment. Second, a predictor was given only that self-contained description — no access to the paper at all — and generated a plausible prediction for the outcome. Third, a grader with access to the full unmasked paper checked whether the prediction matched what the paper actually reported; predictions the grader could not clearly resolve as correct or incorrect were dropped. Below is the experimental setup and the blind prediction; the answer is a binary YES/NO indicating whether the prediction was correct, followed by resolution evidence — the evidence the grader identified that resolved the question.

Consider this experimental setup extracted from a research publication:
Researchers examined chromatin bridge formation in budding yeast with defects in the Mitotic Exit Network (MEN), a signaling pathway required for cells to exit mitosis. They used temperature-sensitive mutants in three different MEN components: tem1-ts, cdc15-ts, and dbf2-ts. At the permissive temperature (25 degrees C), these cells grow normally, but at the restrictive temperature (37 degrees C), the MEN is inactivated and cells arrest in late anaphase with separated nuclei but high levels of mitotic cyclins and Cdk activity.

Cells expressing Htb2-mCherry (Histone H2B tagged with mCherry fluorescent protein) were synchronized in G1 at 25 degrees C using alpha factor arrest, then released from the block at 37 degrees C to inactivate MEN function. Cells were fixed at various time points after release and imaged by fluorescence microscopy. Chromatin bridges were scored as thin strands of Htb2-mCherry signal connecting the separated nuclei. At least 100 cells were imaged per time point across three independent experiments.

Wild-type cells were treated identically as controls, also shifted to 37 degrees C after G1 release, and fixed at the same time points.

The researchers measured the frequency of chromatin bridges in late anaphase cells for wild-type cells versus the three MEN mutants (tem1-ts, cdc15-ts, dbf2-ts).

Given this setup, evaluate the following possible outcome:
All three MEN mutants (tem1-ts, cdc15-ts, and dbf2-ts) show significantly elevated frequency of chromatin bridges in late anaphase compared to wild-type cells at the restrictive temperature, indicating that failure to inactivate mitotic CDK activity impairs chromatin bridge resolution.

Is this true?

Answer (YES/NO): YES